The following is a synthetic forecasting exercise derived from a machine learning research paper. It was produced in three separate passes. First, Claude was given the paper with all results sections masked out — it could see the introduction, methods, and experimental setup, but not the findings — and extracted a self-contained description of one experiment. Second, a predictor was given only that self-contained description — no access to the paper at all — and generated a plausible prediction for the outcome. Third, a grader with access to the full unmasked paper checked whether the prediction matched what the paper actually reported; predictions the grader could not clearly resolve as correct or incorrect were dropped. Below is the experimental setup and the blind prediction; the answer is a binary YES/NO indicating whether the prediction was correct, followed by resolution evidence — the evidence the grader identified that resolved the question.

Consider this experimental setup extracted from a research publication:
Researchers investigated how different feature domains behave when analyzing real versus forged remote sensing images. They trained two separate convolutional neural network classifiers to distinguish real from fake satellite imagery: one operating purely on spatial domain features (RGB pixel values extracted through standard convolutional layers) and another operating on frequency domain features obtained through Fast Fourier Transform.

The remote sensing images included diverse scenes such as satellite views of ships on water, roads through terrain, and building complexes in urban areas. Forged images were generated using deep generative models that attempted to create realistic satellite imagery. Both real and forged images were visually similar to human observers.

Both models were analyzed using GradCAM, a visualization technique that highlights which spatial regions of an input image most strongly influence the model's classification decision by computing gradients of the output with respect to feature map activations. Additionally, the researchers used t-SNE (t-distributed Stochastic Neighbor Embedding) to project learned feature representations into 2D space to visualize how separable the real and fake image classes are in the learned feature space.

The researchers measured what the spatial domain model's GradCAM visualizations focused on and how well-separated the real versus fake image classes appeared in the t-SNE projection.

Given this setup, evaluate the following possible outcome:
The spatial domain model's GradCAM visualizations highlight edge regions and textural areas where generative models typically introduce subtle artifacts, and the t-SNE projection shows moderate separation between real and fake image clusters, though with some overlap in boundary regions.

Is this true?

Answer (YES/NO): NO